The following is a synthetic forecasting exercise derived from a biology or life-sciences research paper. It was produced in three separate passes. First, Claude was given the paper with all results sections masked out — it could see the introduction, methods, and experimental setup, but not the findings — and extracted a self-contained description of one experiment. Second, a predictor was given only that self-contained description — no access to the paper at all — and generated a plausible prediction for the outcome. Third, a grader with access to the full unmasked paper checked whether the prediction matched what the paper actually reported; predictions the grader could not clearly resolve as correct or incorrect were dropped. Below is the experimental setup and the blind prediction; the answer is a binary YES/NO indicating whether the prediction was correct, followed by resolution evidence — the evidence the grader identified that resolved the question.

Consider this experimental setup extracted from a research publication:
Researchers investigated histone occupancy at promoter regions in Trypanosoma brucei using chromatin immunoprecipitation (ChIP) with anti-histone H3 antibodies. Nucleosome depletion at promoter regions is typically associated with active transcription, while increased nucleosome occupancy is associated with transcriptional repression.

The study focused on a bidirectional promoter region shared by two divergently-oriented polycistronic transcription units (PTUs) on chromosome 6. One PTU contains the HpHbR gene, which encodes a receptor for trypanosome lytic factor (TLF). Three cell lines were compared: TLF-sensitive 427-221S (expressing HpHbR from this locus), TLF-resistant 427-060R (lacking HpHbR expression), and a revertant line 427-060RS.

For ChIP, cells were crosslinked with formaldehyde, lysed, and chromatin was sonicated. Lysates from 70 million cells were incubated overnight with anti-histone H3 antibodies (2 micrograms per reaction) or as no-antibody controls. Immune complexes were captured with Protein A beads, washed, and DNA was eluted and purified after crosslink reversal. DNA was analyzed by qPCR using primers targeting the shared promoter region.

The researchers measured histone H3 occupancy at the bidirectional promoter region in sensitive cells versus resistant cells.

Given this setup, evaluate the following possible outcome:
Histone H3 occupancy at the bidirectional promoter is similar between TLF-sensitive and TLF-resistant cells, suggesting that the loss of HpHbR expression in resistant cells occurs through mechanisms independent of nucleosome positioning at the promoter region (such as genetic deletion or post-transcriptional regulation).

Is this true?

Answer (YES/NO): YES